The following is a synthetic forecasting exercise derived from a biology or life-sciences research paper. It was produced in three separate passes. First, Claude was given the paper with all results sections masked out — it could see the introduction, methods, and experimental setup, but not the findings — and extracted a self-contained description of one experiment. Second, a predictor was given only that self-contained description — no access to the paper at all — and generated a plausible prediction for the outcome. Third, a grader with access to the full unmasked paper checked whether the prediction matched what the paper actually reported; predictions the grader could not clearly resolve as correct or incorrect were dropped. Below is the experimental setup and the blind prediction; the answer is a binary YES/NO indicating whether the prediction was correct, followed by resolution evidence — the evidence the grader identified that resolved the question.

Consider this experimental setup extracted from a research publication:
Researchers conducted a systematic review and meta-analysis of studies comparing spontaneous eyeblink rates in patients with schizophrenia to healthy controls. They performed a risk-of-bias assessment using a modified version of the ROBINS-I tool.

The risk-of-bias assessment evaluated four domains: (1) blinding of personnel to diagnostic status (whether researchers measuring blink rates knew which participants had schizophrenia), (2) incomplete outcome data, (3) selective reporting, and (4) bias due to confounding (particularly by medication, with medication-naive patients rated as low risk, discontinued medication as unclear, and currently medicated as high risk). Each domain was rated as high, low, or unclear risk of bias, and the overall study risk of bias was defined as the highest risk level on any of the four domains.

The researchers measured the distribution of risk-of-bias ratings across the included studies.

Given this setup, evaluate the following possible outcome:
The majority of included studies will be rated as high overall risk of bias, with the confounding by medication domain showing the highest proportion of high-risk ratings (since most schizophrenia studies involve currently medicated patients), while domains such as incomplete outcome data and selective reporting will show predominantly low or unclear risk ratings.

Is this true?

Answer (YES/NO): YES